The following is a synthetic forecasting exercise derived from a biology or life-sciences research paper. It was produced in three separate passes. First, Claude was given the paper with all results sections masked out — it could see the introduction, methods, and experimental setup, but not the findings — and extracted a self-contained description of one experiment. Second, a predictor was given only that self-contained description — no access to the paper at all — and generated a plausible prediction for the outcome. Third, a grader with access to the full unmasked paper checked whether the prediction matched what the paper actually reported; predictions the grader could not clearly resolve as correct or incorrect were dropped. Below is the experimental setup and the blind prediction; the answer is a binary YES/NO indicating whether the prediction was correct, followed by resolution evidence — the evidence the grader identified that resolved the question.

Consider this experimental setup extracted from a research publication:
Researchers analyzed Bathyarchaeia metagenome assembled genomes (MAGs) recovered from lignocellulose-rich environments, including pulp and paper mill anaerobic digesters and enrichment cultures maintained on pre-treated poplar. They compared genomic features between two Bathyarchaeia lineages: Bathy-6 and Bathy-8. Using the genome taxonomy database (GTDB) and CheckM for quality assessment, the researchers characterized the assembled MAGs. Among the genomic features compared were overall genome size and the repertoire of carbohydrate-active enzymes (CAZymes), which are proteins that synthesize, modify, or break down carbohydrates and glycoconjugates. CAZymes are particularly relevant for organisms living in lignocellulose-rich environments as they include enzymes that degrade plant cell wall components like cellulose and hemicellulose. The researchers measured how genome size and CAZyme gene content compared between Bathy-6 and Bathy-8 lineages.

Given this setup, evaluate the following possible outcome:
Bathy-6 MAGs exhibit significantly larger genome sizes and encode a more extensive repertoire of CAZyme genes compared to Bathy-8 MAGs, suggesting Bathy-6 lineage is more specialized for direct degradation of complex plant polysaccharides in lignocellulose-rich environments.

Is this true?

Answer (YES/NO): YES